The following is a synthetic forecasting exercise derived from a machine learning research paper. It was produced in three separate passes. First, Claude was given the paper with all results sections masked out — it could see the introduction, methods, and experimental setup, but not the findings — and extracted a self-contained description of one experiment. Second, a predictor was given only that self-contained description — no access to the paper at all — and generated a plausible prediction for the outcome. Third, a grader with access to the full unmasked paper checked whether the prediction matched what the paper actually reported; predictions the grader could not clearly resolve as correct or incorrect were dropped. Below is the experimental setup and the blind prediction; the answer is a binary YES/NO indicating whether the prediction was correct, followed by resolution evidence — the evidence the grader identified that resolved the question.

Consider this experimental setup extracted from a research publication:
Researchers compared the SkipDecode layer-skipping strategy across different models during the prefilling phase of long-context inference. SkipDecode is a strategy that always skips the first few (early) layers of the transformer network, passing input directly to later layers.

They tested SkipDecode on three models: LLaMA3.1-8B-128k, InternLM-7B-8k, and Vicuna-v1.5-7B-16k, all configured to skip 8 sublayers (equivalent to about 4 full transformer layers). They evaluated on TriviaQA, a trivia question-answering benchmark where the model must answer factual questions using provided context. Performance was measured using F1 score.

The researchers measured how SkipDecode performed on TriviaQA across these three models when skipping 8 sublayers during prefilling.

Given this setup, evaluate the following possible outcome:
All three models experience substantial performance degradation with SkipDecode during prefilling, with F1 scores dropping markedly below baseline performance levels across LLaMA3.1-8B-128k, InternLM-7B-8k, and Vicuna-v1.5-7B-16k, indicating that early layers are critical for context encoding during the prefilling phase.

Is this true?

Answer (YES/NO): YES